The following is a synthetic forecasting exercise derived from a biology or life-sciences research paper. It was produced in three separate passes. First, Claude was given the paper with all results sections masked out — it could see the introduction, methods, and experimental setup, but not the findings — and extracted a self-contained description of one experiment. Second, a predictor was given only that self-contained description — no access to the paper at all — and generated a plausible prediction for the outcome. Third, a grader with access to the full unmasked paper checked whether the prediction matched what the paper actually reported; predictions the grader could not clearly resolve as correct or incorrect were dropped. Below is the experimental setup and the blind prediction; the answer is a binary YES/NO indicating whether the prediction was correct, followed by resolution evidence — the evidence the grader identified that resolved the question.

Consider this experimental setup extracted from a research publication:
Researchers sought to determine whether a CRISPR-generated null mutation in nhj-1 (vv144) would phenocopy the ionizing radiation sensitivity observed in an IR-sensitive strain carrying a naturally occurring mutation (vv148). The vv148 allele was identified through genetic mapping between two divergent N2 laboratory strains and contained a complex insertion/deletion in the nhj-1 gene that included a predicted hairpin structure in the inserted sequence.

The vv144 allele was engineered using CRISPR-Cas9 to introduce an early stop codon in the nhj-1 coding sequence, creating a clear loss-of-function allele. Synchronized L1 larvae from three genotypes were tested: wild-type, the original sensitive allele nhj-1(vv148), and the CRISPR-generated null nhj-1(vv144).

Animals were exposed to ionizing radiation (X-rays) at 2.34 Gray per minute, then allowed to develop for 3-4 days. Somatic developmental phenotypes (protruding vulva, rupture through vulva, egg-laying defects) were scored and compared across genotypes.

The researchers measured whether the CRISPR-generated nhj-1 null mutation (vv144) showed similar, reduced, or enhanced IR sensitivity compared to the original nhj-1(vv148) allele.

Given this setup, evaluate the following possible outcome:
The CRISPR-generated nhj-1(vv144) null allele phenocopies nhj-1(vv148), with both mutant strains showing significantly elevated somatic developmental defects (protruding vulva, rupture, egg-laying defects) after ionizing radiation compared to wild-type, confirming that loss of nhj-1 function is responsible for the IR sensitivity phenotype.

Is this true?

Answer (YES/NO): YES